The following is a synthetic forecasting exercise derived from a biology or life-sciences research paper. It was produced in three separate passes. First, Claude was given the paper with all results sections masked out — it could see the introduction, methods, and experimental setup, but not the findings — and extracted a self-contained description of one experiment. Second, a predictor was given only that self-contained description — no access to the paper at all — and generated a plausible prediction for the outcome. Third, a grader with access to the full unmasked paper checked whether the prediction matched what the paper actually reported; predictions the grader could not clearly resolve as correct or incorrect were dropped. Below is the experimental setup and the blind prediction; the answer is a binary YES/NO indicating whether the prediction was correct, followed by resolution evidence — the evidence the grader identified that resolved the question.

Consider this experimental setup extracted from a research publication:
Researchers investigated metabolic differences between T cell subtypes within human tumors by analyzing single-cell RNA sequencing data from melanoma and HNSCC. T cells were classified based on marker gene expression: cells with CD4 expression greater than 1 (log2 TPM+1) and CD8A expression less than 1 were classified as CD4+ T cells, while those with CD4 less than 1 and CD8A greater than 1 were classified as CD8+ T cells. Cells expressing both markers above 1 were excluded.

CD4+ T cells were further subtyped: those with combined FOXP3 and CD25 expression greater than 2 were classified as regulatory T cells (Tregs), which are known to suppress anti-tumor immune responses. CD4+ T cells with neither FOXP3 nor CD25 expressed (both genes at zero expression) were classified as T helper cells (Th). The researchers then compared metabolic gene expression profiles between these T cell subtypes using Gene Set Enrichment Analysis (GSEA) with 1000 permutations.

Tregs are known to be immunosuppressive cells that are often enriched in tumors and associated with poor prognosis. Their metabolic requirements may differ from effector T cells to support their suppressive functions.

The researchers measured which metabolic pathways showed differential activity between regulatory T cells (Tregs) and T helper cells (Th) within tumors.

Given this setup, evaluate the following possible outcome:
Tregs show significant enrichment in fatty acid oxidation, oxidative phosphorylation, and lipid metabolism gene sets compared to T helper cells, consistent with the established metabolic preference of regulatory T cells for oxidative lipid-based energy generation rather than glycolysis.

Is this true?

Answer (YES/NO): NO